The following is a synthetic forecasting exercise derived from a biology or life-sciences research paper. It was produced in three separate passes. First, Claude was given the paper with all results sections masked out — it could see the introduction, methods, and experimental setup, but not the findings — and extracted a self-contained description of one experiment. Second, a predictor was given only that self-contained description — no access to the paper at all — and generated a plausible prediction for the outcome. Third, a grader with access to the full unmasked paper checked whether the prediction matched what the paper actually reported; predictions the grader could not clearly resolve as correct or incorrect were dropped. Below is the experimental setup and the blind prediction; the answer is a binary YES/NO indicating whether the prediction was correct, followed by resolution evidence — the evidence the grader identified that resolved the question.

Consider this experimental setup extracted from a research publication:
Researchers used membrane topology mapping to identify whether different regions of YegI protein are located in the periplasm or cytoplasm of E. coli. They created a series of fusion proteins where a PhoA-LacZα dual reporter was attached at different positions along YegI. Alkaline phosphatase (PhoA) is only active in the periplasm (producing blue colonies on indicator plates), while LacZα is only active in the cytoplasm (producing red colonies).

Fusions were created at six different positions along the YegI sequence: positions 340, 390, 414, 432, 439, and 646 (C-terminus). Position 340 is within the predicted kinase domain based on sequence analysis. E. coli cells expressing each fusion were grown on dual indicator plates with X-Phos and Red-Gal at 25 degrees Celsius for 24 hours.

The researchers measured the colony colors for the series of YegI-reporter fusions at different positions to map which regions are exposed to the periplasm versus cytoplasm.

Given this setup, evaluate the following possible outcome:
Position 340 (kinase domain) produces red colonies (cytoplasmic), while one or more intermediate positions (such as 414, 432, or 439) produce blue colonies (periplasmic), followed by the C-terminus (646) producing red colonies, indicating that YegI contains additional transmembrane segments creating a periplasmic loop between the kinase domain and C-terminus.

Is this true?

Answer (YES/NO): YES